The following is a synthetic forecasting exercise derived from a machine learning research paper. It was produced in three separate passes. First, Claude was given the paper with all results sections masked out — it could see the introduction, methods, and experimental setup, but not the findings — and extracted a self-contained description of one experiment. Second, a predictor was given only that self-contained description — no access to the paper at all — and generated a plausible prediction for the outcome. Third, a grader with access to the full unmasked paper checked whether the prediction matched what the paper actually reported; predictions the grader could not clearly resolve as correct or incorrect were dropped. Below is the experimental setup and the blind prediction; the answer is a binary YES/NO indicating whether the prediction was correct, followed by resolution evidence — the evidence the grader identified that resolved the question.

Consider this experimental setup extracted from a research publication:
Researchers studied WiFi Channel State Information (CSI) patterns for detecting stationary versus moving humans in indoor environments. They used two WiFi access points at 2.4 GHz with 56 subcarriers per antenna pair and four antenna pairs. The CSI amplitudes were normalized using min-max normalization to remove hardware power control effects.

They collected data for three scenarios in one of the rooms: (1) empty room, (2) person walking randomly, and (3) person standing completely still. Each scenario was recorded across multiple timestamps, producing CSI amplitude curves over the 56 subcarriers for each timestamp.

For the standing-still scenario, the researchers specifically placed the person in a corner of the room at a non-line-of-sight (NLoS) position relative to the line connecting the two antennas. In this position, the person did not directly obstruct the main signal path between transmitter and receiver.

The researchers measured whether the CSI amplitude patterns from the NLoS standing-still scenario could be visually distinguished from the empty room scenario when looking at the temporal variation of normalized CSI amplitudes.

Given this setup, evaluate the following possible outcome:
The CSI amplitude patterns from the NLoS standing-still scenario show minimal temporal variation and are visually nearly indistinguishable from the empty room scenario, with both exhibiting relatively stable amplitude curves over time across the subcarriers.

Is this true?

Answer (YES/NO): YES